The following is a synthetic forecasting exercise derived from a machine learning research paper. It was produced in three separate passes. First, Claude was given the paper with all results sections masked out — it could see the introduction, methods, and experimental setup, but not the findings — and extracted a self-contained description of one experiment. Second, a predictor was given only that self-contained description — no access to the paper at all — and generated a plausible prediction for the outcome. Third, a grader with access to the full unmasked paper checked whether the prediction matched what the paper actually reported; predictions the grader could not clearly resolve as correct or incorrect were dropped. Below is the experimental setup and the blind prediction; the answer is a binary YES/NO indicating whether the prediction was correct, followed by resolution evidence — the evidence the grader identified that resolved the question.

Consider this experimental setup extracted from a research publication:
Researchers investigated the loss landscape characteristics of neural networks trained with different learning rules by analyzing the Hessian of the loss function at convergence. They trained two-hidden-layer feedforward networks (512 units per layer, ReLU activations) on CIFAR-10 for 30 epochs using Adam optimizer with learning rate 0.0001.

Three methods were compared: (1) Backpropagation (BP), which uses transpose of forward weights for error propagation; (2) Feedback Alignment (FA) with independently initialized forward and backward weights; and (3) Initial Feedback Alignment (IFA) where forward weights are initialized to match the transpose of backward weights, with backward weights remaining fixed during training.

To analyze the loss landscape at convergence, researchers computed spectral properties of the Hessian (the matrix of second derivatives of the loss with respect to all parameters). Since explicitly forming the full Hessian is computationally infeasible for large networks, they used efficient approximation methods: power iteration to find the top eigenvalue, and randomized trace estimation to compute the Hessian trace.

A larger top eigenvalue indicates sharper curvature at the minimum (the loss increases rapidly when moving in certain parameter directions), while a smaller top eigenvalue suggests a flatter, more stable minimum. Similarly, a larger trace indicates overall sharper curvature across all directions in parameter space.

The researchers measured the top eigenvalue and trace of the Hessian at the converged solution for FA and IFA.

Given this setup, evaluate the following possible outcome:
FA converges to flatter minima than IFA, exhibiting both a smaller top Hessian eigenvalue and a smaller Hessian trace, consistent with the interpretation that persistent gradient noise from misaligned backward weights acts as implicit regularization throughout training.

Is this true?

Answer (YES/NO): NO